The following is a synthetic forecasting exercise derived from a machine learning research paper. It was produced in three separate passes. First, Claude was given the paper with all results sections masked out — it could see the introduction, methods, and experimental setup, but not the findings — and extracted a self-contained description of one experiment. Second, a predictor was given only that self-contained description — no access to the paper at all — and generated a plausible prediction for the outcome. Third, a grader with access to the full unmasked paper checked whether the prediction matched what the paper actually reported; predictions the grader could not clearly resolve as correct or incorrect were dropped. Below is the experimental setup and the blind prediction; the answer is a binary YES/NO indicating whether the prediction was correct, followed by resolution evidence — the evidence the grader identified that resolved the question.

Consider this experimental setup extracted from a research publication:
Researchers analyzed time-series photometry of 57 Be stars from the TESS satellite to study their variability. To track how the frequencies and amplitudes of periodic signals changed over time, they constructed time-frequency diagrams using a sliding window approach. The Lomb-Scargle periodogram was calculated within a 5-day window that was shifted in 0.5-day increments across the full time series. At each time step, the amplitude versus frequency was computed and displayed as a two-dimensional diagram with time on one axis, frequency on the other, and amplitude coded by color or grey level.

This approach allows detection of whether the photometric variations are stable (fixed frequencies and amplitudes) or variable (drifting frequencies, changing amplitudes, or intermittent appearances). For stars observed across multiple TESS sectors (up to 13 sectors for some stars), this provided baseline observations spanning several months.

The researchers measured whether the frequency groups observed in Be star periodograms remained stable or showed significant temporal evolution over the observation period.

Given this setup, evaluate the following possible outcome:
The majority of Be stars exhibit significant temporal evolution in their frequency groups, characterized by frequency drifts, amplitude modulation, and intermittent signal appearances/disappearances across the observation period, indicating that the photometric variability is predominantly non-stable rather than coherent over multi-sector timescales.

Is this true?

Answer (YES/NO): YES